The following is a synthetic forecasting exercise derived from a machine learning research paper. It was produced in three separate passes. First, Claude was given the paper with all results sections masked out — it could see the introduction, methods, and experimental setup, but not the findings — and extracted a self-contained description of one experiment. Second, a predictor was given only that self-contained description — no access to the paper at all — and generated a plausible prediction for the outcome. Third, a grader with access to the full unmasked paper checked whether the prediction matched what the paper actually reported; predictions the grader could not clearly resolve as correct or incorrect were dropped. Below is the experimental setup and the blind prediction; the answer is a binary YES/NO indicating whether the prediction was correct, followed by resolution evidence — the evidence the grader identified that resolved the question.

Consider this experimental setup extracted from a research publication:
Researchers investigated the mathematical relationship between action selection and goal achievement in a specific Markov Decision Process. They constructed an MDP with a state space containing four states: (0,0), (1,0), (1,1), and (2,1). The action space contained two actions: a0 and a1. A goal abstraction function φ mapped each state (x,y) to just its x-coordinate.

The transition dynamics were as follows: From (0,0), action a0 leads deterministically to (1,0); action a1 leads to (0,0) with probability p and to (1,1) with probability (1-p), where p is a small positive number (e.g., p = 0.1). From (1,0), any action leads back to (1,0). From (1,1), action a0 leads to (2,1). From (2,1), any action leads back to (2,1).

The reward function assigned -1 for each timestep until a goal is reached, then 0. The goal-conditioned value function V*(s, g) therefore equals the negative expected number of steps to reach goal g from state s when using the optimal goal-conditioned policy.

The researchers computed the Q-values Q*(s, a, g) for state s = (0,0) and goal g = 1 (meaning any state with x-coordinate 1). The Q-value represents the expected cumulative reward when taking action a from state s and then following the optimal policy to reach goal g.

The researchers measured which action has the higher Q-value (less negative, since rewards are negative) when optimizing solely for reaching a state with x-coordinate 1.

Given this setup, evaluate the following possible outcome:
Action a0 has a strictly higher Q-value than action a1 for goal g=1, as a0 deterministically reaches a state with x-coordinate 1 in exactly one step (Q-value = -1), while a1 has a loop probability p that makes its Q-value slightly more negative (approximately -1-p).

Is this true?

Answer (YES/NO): YES